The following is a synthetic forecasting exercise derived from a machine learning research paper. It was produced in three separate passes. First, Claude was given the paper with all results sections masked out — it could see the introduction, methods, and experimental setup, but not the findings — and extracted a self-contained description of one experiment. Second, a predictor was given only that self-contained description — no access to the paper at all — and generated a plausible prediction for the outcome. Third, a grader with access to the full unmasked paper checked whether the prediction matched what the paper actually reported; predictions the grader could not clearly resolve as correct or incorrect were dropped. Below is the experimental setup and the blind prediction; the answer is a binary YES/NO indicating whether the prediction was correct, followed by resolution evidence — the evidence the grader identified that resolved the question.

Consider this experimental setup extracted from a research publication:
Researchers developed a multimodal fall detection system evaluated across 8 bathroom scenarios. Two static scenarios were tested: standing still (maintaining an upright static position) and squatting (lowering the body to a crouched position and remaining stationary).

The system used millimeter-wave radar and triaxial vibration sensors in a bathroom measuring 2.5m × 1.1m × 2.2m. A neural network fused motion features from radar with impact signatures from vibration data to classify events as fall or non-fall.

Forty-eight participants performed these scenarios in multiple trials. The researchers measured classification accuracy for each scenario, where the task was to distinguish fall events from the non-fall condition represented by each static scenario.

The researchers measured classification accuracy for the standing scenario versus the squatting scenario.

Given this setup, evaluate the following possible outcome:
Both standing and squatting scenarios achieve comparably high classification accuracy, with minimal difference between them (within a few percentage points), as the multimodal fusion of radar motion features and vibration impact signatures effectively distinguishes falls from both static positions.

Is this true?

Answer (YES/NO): NO